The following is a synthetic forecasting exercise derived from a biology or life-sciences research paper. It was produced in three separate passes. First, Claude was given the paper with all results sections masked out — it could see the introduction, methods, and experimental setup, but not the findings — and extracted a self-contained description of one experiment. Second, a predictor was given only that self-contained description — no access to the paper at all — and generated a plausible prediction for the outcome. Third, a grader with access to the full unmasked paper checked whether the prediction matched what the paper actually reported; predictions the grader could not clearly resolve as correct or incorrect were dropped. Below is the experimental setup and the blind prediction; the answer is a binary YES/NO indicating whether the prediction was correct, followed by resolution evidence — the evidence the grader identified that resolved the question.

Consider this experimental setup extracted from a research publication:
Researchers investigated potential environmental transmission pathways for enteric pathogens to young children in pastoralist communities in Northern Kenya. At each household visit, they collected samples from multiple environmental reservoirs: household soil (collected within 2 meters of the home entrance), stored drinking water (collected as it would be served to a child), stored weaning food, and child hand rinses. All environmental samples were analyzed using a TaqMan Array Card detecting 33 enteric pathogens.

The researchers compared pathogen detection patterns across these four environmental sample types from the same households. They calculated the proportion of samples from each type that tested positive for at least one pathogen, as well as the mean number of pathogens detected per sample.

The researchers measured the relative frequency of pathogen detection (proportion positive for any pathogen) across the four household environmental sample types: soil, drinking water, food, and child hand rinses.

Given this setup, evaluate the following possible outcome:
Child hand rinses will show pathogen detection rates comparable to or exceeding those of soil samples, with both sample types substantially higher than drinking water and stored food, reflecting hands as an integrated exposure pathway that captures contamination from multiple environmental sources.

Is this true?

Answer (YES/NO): YES